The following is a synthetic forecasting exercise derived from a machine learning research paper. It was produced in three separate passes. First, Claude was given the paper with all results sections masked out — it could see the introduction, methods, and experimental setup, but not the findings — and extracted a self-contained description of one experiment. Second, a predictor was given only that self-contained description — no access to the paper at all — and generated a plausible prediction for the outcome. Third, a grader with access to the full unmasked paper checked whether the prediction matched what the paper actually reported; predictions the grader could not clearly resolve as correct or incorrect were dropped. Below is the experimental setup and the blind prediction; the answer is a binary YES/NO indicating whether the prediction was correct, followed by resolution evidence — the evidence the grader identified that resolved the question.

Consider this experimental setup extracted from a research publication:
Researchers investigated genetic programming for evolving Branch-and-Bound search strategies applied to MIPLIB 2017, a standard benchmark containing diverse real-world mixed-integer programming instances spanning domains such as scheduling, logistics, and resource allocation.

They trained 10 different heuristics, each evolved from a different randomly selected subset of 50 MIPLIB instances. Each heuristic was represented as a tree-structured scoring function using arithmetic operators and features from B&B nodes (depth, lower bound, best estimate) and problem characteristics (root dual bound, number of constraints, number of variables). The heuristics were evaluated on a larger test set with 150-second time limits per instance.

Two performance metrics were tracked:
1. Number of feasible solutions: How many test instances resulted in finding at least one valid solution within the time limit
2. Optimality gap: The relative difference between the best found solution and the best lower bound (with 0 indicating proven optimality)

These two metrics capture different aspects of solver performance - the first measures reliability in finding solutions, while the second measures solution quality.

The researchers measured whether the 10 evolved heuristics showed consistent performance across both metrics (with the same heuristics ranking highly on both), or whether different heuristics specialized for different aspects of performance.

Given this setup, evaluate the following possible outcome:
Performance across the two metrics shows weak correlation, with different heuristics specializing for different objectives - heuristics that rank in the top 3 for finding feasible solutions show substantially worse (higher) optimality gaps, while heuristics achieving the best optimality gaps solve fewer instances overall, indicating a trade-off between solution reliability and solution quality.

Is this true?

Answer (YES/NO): YES